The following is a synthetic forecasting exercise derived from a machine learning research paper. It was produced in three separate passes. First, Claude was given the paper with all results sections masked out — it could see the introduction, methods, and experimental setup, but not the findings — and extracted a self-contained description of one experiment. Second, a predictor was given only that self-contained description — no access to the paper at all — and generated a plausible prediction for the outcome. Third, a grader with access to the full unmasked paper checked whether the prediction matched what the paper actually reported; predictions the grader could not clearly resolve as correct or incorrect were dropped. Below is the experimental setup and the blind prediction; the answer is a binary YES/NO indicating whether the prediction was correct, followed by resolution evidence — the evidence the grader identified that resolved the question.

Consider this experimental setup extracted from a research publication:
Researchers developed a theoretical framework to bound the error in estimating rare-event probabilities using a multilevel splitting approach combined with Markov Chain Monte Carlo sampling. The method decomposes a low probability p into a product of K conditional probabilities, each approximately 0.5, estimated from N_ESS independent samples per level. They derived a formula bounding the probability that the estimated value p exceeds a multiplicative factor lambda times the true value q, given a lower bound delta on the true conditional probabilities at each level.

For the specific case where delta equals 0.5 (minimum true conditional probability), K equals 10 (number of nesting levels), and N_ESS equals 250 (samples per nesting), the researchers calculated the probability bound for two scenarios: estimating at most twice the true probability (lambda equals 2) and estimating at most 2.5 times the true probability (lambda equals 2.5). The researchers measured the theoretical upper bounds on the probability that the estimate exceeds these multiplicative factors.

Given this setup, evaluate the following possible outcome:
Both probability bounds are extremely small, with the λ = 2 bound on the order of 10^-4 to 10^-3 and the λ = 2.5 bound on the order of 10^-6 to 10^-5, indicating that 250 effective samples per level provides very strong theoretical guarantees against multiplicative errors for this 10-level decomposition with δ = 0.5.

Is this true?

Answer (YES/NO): NO